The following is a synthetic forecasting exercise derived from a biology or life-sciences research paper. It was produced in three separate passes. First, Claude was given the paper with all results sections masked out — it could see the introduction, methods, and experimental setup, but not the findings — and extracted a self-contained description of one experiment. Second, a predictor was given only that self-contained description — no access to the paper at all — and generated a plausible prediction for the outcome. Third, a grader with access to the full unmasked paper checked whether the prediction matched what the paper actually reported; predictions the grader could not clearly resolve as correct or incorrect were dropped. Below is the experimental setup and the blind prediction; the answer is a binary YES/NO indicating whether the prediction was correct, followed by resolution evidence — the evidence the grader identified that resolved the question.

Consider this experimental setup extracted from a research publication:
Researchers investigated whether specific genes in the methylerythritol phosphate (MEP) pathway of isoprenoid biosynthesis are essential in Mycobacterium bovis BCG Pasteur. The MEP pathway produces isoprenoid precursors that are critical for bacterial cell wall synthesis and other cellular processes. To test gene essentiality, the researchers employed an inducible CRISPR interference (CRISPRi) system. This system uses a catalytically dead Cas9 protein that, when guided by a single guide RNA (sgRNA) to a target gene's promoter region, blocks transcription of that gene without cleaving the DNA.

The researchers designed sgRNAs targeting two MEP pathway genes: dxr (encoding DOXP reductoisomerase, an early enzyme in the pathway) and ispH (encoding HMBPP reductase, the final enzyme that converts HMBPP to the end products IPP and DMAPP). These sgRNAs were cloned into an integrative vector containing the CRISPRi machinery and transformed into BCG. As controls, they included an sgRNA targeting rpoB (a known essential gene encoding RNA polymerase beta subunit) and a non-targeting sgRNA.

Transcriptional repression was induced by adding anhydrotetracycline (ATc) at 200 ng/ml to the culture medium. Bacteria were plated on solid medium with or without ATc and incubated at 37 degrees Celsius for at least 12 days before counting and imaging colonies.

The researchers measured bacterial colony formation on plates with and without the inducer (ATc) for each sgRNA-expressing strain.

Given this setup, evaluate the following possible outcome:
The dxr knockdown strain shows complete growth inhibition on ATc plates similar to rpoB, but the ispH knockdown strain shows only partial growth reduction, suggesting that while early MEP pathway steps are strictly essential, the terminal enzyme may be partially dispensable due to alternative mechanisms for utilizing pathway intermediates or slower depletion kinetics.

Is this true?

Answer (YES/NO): NO